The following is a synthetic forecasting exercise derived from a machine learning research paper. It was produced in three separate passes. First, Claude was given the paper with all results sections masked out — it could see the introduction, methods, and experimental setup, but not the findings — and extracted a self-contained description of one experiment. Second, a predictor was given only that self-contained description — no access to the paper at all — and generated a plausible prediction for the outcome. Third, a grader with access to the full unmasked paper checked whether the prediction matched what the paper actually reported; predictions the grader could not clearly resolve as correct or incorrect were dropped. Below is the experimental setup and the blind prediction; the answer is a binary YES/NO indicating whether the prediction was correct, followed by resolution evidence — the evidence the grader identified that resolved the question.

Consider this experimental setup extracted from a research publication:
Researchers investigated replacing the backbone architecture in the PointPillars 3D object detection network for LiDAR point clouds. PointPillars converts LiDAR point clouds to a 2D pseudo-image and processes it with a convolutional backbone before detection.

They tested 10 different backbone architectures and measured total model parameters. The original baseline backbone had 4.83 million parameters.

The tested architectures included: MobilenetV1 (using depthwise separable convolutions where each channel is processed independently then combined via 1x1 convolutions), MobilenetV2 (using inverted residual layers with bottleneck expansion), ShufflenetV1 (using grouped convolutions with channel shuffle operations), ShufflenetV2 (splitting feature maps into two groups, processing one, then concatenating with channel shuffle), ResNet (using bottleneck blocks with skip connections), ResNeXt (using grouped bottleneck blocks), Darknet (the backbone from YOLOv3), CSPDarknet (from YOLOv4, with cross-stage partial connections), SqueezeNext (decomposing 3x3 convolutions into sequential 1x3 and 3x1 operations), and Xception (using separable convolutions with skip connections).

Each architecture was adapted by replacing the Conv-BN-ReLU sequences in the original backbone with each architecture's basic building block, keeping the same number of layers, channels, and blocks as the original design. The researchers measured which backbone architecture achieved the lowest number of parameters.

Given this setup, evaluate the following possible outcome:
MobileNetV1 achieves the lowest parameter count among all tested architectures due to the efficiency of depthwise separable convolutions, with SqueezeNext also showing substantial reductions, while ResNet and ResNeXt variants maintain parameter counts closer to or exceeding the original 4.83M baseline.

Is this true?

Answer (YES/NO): NO